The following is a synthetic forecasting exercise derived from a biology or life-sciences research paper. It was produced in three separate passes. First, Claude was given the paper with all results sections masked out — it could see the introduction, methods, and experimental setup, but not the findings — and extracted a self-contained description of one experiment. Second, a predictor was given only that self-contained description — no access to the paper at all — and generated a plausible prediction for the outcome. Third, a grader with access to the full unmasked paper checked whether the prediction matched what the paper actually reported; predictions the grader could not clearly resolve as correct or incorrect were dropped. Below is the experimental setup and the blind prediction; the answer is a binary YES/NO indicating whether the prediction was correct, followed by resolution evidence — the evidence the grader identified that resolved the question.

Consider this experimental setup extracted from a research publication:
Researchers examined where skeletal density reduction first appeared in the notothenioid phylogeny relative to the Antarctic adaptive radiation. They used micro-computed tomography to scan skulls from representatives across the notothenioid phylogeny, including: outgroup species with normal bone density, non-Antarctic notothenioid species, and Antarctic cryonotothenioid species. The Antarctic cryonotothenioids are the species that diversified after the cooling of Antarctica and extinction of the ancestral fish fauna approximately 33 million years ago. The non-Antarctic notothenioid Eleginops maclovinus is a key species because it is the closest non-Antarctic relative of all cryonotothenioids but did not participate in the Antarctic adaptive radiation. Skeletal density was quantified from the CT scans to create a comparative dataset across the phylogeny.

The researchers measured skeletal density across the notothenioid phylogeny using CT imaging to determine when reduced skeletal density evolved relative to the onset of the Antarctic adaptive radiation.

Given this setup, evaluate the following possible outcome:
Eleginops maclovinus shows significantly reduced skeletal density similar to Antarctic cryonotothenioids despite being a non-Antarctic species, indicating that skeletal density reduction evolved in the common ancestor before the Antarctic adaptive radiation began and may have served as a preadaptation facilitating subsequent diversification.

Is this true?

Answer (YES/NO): YES